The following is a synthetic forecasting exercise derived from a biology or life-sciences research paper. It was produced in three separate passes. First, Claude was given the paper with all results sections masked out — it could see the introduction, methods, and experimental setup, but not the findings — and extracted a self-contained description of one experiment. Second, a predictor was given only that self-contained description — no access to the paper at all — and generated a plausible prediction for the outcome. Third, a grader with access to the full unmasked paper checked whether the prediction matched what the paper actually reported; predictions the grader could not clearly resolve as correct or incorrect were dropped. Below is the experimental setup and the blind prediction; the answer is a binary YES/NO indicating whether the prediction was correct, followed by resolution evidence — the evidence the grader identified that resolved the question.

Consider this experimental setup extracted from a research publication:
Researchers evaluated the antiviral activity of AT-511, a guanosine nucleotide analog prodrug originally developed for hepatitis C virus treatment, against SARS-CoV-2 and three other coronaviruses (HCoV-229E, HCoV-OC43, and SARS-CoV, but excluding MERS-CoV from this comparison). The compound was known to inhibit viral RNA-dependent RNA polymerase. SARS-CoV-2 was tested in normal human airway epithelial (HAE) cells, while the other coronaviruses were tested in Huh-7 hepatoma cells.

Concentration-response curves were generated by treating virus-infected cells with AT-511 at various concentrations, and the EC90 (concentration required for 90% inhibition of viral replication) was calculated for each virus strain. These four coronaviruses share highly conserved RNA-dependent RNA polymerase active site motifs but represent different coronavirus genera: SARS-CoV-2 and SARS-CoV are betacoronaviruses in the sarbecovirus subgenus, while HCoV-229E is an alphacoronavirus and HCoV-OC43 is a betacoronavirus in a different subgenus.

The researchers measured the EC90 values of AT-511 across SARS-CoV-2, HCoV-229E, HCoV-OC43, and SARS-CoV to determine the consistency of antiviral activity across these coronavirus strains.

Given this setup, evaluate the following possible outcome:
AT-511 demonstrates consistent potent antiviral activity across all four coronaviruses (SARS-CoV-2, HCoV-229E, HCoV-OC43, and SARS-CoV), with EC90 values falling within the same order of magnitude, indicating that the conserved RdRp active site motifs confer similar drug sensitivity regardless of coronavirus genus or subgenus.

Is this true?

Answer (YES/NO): YES